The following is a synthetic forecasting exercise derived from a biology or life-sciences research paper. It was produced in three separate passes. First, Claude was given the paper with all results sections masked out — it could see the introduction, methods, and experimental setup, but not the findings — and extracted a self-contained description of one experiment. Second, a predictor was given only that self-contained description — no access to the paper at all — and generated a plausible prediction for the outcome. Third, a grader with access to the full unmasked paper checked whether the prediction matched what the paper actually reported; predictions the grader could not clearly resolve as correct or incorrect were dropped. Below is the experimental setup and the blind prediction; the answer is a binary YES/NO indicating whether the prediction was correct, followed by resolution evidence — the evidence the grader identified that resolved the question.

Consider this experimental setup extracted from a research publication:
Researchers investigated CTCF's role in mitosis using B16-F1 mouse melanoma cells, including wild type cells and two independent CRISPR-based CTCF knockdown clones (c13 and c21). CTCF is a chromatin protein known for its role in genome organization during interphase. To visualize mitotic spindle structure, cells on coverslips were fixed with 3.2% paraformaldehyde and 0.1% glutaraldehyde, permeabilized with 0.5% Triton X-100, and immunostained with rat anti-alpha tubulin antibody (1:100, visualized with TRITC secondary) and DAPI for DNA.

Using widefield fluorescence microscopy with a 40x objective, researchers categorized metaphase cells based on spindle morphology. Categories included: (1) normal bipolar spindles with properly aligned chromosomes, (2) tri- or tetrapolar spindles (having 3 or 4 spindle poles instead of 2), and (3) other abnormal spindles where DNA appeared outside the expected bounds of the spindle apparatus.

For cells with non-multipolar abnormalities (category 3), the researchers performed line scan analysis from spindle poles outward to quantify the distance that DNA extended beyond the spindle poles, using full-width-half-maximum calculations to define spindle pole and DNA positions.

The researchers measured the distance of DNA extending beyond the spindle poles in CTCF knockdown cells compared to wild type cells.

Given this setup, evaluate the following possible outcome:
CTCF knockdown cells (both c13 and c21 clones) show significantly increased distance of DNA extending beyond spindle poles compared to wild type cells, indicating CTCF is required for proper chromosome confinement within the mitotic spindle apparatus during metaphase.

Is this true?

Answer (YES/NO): NO